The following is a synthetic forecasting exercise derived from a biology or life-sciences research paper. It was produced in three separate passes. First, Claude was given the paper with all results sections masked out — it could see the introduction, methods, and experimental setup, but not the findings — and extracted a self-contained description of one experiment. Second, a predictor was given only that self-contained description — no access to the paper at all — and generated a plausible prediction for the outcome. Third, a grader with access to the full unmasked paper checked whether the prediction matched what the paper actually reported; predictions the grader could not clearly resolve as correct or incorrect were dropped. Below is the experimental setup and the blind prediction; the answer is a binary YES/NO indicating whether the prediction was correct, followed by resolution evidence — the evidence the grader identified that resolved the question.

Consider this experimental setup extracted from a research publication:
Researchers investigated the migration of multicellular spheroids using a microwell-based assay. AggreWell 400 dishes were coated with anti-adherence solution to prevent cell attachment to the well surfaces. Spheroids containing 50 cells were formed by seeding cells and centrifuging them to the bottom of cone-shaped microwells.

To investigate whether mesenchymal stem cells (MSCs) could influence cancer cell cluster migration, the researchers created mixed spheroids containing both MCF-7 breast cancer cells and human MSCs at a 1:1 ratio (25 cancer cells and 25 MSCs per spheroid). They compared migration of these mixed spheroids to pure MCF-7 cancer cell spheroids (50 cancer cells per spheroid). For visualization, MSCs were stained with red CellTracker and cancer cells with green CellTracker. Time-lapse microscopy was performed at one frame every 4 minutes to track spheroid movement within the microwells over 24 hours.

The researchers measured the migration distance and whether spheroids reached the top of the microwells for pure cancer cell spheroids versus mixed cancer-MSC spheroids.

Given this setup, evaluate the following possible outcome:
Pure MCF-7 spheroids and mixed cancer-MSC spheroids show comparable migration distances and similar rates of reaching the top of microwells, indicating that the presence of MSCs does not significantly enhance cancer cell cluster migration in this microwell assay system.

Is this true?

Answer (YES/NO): NO